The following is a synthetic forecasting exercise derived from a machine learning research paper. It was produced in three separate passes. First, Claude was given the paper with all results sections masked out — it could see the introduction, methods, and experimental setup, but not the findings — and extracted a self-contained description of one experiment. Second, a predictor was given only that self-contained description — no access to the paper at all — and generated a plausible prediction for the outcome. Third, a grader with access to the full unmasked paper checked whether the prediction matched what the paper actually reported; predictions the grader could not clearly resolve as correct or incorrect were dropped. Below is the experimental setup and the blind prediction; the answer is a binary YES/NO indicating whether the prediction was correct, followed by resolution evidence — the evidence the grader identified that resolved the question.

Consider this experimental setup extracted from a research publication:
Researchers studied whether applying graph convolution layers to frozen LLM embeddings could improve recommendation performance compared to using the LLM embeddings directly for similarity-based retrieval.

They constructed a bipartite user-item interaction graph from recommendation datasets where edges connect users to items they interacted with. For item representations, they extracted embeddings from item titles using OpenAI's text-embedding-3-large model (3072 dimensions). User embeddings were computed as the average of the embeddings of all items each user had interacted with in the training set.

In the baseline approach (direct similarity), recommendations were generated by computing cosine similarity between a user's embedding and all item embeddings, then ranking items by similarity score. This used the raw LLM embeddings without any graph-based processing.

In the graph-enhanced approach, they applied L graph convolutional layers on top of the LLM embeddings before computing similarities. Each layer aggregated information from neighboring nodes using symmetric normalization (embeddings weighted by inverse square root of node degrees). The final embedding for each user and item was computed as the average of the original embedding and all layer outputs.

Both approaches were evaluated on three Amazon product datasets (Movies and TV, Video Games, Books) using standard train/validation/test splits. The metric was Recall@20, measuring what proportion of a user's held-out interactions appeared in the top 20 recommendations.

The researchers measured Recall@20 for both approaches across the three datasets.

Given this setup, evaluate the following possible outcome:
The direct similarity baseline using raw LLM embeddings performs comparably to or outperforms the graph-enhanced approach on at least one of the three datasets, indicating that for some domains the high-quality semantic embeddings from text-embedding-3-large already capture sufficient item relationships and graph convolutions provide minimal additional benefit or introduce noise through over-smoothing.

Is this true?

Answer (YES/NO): NO